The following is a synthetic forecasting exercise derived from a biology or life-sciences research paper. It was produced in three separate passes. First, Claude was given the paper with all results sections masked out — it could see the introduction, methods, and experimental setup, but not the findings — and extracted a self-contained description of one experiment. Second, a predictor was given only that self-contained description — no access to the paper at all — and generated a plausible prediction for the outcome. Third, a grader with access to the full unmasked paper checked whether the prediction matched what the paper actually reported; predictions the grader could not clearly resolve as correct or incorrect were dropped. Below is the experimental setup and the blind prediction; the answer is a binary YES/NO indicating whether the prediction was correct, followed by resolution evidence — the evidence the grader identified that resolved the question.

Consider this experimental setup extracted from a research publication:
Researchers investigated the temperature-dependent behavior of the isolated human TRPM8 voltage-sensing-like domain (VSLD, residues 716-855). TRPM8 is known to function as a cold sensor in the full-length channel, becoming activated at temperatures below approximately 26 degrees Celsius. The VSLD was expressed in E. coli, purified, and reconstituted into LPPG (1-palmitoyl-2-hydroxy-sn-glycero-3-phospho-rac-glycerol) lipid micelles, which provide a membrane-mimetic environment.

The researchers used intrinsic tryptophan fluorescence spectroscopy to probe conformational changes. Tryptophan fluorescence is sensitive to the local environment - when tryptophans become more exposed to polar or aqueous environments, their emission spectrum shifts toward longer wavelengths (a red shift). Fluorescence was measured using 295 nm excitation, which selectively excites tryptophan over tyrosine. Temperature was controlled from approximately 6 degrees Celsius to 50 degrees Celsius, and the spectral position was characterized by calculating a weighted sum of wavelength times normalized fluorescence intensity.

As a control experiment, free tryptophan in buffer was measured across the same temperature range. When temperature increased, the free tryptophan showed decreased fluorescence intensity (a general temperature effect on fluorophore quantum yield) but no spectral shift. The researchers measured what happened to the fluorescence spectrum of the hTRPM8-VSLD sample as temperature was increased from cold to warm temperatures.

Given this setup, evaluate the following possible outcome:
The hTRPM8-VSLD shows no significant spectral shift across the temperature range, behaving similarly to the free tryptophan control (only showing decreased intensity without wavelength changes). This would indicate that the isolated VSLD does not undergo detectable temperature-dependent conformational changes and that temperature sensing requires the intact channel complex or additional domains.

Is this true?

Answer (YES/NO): NO